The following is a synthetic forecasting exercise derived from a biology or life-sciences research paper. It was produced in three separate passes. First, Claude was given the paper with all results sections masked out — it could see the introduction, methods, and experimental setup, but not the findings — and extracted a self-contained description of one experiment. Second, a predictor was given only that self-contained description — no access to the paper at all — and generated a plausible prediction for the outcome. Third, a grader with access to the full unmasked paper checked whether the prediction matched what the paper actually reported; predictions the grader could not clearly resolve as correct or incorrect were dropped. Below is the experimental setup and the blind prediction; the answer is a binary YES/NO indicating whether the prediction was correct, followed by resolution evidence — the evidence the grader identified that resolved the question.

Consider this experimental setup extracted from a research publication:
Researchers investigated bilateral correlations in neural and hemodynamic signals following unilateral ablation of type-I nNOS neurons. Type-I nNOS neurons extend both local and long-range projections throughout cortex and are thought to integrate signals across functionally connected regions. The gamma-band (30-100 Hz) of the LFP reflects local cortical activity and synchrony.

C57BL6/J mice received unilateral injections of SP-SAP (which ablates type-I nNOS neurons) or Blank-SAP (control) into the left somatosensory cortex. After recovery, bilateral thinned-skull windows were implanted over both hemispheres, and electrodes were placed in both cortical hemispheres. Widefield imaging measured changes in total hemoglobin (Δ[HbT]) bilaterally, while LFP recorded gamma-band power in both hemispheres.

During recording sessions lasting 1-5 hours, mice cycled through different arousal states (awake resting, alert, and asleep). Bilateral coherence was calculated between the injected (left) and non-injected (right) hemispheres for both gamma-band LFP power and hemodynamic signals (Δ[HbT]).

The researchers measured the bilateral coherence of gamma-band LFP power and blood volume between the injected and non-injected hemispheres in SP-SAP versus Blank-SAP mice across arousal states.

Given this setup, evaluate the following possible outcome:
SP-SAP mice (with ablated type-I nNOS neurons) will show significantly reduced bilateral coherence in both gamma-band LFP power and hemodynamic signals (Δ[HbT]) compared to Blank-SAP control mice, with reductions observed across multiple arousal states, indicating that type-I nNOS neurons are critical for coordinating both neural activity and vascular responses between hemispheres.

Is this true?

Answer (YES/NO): NO